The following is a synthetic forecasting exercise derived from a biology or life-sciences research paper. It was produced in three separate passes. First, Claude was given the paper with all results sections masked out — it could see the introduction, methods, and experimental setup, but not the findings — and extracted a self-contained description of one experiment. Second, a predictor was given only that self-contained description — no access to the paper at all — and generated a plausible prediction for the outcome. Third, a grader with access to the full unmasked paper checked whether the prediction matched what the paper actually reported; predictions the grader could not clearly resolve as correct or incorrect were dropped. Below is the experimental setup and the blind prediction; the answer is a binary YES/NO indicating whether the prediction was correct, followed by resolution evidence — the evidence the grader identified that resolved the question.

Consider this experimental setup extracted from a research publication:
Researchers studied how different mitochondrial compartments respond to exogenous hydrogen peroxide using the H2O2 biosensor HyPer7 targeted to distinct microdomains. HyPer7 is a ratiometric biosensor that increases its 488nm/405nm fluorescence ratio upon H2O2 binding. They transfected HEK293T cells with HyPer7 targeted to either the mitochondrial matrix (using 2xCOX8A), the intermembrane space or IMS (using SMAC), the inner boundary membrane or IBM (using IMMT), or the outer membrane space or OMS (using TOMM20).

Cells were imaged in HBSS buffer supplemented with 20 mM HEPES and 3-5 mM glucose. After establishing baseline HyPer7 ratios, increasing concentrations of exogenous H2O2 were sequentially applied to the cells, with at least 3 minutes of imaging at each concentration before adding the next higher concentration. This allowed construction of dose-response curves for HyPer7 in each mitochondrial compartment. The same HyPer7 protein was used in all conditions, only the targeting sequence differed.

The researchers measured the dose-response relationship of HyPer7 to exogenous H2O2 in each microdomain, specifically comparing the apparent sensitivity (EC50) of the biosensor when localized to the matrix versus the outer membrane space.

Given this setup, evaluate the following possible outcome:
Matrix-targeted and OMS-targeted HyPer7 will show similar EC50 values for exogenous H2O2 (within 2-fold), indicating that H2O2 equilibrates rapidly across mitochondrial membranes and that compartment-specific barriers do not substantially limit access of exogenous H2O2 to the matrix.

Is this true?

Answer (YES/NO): YES